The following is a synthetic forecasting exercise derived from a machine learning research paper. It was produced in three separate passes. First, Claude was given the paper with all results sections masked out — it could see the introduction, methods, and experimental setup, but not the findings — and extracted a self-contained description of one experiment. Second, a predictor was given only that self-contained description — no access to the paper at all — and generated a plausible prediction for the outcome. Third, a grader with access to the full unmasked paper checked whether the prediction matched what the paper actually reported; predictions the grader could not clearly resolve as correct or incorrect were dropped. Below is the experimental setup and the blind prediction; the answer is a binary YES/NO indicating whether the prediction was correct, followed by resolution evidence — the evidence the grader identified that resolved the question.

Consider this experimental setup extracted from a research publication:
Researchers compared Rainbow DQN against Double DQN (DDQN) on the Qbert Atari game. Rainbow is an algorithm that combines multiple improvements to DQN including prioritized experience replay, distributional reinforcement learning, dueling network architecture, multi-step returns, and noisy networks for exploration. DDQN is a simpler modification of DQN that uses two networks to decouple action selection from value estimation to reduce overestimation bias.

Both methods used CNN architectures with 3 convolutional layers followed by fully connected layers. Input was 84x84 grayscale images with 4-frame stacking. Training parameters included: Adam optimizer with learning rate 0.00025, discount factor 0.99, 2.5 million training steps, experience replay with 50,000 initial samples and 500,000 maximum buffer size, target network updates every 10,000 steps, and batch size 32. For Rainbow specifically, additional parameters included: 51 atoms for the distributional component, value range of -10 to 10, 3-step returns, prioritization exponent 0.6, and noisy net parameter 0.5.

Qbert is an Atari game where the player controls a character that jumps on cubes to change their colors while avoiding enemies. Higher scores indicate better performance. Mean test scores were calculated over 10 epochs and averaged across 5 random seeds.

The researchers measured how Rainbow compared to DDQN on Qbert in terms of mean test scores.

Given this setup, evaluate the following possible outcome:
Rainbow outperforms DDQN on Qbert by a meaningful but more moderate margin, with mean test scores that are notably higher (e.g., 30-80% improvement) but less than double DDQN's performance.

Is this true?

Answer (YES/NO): NO